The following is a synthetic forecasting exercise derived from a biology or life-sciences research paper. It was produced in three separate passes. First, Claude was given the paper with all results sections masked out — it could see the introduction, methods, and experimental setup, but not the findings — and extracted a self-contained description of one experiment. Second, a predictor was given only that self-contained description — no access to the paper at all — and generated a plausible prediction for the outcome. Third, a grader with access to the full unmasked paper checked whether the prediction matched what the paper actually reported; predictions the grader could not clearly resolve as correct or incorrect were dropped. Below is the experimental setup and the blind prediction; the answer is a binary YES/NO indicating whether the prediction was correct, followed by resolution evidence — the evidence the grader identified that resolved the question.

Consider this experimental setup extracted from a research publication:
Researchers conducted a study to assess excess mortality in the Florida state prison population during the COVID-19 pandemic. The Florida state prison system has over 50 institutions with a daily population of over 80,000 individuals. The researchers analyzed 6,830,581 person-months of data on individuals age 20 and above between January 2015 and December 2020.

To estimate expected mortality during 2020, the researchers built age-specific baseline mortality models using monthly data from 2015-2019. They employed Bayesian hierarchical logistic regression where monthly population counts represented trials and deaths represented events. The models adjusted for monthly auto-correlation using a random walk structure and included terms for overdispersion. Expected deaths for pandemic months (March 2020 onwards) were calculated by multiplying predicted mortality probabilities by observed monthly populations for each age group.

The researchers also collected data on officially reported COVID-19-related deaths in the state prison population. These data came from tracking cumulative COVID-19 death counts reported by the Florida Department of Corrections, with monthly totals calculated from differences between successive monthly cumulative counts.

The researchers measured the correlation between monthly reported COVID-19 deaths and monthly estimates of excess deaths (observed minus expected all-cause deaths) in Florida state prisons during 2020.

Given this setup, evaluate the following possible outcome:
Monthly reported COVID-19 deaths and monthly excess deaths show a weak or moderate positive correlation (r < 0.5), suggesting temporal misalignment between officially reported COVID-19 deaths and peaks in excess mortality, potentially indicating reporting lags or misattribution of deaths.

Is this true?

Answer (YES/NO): NO